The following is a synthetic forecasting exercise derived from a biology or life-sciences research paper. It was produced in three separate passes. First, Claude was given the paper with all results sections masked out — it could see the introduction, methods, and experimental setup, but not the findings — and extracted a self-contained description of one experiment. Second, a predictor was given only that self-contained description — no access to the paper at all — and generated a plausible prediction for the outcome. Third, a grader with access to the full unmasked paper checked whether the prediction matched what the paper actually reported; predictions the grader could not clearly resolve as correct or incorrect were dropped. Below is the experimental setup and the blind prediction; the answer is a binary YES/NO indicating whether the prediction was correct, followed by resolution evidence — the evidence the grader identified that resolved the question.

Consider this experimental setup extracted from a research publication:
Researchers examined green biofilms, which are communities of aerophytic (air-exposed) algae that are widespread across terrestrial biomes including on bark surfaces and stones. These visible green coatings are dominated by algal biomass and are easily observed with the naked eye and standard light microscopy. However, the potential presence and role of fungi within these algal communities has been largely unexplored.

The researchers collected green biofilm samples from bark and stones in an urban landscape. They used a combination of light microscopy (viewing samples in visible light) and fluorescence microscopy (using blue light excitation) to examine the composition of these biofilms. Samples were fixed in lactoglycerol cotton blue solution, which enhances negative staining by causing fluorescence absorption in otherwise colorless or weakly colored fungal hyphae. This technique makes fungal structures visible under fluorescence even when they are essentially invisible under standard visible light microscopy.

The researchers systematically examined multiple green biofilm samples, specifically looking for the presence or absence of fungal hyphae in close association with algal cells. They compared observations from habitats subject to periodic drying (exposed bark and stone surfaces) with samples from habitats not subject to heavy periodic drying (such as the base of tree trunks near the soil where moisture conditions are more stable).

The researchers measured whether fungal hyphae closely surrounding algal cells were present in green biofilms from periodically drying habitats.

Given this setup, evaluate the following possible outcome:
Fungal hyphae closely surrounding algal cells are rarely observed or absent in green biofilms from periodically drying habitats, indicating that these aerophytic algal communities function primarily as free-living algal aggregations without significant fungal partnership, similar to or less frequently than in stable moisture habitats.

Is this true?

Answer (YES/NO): NO